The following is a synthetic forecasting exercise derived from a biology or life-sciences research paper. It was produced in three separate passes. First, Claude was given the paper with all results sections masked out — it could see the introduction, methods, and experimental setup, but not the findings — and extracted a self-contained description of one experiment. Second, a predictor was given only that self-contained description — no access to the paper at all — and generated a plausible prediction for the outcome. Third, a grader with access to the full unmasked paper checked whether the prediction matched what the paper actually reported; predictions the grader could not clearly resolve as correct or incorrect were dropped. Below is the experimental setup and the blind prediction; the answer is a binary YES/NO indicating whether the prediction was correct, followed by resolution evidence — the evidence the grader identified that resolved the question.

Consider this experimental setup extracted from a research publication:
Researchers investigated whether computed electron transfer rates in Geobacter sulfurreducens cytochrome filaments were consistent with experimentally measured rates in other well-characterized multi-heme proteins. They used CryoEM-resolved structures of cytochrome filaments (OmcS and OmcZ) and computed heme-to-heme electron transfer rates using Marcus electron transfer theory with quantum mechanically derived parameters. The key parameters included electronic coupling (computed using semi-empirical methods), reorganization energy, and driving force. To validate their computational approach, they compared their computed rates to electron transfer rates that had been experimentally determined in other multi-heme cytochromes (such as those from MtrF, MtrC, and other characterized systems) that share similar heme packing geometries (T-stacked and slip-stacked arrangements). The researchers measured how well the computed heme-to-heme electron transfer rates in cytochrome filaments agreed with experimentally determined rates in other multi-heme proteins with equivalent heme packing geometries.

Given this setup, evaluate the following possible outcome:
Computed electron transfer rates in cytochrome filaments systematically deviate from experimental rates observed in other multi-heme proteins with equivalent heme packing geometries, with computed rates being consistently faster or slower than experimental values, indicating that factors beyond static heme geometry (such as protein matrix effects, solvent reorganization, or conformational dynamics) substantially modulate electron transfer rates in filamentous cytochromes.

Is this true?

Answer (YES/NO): NO